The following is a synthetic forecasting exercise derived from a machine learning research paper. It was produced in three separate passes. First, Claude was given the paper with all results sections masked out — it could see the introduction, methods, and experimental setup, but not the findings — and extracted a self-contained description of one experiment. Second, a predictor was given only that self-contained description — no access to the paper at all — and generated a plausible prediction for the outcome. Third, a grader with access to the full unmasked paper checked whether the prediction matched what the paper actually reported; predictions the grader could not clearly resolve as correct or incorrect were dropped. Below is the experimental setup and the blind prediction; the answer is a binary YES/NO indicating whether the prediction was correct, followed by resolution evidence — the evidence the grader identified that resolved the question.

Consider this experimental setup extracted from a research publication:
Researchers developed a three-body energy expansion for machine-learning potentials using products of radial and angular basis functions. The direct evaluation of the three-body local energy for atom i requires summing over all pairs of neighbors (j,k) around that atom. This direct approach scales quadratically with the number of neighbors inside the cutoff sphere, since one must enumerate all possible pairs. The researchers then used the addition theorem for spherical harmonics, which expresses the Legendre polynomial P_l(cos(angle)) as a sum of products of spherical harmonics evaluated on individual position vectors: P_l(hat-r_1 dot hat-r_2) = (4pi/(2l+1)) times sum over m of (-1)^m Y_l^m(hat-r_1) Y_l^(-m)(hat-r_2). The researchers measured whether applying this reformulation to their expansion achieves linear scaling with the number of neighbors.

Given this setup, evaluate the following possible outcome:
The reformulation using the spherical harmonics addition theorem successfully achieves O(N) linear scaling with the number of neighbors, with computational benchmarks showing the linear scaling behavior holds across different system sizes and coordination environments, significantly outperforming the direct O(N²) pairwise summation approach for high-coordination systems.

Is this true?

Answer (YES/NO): NO